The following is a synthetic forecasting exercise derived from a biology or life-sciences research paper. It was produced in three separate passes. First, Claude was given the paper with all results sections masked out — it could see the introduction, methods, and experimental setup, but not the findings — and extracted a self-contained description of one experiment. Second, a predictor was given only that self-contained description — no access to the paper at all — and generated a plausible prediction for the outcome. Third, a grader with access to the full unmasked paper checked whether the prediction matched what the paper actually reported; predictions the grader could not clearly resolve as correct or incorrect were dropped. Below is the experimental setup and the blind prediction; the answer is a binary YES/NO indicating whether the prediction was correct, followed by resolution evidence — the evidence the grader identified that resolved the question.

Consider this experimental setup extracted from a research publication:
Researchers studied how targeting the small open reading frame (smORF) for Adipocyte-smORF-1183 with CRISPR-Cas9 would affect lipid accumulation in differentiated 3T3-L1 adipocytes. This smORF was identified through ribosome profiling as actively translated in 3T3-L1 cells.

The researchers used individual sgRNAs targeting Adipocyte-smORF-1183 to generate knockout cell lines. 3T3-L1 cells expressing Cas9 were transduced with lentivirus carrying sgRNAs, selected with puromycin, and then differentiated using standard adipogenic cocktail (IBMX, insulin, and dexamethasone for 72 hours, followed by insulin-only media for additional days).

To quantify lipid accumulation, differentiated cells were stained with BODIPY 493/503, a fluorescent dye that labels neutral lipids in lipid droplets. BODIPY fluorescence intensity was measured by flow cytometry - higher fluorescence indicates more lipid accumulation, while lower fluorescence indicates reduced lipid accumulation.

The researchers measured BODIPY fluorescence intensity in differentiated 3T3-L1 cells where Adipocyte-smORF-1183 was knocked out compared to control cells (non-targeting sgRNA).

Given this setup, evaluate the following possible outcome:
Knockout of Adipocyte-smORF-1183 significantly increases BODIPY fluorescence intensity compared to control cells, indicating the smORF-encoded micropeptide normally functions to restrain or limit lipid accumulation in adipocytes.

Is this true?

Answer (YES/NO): NO